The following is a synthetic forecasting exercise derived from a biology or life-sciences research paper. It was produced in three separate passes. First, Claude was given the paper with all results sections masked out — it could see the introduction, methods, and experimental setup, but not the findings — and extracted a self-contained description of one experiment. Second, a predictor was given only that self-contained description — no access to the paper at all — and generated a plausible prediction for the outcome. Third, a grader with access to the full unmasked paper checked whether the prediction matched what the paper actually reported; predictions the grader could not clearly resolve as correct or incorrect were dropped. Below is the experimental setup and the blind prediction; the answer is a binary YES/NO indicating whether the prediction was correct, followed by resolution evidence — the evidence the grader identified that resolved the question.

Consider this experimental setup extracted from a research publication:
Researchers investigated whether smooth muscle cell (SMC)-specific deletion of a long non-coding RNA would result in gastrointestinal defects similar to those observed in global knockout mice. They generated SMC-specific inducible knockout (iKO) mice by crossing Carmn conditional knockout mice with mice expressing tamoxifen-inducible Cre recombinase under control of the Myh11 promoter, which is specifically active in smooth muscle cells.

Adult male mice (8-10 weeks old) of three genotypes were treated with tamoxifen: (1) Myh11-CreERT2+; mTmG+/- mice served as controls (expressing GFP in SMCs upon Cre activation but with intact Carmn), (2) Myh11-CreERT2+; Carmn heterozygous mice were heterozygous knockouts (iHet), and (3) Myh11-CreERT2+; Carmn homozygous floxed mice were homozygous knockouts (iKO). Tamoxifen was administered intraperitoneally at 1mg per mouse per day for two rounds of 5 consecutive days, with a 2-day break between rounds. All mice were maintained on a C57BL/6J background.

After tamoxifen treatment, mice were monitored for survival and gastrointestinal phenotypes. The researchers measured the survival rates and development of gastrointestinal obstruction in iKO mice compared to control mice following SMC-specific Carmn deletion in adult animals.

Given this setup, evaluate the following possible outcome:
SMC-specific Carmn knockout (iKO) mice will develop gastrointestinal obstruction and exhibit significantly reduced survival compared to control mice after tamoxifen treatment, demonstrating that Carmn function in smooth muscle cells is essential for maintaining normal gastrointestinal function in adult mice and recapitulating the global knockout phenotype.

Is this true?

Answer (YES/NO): YES